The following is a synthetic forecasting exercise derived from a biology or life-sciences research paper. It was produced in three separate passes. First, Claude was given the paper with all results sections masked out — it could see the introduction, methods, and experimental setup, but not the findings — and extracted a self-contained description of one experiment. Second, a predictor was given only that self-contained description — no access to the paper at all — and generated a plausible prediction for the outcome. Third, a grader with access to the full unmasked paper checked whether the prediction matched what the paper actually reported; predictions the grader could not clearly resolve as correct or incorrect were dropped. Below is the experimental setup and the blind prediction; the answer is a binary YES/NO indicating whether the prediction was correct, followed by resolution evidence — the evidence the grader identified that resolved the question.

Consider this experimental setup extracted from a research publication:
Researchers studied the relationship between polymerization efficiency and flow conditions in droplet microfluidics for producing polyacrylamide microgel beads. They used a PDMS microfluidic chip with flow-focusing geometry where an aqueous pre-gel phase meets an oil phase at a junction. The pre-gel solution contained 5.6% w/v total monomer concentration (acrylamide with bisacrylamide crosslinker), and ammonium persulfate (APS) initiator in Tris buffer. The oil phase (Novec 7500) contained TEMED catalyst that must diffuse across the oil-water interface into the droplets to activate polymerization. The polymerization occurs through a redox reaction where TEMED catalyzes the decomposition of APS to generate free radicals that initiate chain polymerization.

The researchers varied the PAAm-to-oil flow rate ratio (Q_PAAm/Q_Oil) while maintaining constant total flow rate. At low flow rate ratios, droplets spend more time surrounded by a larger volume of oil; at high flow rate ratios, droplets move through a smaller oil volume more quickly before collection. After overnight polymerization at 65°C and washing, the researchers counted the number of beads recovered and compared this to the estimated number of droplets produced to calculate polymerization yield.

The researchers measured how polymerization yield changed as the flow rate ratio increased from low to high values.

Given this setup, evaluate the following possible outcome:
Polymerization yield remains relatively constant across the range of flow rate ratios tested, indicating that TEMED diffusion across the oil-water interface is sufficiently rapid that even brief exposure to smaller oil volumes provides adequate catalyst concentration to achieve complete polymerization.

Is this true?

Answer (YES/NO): NO